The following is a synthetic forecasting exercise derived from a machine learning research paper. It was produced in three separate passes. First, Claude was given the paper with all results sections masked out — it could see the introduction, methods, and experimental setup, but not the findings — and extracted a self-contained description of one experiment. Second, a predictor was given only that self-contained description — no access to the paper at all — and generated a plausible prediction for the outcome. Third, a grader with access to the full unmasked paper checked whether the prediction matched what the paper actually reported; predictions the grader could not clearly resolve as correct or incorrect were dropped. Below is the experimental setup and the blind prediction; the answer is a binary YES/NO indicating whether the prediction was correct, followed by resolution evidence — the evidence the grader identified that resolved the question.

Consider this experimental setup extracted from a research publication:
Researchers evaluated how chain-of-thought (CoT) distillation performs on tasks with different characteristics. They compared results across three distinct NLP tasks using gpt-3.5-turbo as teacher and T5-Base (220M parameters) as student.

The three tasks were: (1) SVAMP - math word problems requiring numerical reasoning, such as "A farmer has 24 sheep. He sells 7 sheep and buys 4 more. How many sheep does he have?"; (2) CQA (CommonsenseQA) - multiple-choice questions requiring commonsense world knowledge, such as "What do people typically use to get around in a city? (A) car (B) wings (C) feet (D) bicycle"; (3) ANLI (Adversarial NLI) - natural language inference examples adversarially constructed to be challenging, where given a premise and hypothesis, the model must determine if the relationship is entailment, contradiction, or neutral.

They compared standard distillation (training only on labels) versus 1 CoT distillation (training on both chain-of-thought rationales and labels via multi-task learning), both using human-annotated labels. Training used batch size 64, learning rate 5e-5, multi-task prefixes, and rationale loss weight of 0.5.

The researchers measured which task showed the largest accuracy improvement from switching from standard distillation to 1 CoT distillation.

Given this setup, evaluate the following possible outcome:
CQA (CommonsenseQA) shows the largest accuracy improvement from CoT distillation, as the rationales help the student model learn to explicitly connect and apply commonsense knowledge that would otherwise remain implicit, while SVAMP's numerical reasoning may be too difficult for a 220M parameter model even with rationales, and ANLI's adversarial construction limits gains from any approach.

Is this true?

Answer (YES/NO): NO